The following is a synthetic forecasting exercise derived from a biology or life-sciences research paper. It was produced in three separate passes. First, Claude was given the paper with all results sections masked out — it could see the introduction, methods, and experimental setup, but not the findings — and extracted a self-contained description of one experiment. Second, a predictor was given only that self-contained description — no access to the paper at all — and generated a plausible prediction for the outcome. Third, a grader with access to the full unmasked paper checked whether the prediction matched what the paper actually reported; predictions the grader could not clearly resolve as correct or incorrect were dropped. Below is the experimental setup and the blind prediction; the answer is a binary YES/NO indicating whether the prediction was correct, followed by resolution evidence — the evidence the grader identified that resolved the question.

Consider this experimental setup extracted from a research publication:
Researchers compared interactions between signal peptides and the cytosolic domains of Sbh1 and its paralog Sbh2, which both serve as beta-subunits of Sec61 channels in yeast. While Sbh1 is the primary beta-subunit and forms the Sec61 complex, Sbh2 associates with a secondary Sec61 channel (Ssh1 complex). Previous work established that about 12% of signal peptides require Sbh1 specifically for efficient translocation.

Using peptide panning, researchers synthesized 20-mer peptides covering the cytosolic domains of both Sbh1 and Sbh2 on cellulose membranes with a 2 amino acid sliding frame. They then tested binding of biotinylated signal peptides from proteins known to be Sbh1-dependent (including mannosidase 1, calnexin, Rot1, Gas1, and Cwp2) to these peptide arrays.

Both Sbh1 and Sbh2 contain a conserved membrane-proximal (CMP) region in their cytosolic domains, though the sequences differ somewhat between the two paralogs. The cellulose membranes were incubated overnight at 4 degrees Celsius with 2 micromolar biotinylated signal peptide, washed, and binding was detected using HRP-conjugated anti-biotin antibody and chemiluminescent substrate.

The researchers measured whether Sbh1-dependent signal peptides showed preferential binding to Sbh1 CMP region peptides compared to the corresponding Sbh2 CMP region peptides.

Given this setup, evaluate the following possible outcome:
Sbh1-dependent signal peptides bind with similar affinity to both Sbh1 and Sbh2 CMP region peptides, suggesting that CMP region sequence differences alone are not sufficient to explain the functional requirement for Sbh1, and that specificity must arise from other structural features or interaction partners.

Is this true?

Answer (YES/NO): NO